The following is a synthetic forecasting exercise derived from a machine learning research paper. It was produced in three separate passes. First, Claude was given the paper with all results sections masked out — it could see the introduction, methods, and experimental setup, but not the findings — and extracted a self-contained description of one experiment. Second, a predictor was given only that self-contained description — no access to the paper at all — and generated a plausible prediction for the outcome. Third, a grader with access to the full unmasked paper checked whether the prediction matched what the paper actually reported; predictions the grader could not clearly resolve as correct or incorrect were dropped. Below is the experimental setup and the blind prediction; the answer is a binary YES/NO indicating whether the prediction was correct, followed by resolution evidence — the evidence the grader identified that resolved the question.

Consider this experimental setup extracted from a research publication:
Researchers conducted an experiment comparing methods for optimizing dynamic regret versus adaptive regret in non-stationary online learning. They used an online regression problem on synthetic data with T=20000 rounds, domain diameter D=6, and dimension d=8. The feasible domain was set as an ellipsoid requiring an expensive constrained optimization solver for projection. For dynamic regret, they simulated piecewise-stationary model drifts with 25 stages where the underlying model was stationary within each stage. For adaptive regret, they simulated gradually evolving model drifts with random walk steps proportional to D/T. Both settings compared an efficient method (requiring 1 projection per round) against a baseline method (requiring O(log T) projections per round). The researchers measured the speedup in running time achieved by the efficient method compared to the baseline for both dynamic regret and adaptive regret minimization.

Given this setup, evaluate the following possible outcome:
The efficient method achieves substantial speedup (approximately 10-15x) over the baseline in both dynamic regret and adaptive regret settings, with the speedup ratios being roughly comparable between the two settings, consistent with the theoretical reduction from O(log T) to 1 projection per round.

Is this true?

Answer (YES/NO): NO